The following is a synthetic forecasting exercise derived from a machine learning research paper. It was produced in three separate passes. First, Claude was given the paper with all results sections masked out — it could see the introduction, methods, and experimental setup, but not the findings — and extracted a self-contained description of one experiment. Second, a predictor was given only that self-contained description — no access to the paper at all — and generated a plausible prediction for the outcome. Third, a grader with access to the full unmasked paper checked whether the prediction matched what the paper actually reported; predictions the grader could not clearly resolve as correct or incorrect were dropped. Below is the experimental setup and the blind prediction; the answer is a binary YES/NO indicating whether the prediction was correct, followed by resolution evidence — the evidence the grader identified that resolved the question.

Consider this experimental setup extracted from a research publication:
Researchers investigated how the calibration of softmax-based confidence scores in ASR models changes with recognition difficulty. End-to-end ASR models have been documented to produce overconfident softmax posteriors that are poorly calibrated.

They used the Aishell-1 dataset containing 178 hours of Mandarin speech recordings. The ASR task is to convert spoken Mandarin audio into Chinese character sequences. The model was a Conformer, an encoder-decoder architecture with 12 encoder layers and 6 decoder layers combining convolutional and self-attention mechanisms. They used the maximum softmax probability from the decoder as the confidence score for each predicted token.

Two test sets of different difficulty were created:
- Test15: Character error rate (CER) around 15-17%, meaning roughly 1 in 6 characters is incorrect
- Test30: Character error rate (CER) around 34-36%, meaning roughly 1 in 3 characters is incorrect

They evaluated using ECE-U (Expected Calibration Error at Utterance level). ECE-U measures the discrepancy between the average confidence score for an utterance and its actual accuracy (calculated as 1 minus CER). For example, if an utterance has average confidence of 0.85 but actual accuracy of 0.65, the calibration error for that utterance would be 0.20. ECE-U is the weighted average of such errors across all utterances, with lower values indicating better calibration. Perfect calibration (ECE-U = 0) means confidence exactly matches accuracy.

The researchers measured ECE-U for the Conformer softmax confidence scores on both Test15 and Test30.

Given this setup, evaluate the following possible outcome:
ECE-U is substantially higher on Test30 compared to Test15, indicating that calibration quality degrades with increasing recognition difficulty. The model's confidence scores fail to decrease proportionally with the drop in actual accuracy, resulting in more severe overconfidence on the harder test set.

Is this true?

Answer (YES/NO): YES